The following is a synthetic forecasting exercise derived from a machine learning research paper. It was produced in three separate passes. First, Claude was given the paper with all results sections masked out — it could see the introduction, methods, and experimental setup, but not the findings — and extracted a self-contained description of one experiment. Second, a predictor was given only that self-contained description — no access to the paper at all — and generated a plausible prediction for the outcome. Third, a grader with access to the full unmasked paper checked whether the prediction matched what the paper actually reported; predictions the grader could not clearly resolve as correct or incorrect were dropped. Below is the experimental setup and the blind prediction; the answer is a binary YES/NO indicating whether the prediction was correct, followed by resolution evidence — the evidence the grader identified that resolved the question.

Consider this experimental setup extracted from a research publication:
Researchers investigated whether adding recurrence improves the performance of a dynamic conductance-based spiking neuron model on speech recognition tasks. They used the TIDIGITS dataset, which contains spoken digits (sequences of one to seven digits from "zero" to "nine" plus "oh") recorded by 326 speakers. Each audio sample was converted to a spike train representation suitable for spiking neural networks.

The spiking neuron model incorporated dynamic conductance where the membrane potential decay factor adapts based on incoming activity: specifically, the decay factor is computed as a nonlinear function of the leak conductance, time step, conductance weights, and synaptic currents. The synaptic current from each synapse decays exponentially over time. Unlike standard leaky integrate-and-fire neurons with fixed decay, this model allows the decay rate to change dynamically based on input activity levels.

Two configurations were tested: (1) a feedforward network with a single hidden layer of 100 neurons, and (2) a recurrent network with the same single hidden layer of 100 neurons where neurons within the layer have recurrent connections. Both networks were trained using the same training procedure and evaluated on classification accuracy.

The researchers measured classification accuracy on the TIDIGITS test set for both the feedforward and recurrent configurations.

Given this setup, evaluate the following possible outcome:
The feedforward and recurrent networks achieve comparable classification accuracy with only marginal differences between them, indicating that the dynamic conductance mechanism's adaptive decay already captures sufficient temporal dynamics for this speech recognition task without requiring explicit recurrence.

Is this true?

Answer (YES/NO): YES